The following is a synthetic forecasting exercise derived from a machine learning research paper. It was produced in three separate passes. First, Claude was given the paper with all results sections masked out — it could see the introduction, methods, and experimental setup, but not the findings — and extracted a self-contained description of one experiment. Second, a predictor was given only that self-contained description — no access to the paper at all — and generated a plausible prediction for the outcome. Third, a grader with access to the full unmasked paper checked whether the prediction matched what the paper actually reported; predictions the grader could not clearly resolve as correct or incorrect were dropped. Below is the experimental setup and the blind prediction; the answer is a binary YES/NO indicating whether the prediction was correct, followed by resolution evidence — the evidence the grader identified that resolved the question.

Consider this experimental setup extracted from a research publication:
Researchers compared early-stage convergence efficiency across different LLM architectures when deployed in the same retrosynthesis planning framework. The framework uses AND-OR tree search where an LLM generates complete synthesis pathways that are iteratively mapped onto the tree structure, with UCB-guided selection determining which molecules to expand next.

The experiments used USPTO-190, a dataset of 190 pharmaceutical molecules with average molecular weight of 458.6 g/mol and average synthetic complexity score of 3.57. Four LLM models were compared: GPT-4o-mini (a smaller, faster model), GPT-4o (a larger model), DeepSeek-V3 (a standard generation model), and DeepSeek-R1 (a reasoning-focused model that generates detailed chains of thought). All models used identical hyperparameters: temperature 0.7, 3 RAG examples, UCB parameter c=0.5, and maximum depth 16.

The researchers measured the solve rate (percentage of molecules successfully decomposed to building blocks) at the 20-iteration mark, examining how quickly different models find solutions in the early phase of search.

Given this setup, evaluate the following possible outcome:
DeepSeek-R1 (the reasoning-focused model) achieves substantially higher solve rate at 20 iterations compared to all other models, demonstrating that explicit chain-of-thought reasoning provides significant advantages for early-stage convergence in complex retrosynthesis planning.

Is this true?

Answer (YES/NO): YES